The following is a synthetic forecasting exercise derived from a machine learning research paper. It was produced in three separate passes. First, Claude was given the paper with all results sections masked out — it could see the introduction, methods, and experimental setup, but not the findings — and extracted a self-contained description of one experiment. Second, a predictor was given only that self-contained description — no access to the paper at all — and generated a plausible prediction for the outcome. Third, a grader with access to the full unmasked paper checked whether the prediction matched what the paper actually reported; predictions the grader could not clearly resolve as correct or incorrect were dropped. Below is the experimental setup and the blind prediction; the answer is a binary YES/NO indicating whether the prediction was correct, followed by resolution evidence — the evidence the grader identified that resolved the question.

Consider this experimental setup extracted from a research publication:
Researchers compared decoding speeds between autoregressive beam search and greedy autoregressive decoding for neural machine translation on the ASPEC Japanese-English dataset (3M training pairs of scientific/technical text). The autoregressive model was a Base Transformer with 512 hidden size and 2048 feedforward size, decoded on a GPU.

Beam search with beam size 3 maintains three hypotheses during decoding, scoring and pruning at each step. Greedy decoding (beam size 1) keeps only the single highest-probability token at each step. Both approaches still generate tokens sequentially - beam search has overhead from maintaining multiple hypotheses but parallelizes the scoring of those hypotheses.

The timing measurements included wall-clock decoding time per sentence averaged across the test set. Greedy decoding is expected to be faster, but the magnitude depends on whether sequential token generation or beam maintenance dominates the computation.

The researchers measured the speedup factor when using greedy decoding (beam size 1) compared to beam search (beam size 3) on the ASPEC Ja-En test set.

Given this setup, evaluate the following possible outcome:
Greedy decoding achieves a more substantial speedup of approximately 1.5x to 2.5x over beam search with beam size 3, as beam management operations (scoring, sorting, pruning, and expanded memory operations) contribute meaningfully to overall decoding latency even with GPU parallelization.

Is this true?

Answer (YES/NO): NO